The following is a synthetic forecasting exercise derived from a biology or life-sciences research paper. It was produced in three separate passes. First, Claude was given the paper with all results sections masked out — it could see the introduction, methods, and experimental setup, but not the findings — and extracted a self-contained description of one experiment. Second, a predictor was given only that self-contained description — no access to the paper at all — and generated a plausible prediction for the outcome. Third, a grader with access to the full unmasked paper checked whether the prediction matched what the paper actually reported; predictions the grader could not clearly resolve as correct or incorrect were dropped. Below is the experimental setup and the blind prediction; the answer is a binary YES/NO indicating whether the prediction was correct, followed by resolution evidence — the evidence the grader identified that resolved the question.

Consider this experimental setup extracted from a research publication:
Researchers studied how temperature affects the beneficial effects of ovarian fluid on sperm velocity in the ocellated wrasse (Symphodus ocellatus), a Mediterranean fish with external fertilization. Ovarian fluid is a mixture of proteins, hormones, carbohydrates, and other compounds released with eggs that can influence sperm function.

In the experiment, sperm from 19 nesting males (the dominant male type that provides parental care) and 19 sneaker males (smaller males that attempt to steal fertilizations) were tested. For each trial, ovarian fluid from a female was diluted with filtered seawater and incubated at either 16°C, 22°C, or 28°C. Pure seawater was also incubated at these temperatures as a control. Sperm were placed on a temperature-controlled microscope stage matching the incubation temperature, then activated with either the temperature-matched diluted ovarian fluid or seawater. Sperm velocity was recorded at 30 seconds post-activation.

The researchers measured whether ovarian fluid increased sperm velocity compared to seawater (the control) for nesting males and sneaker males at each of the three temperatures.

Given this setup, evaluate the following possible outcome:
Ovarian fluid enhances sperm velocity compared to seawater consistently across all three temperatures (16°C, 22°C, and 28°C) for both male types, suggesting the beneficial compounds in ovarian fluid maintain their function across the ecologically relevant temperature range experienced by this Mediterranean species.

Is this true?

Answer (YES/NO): NO